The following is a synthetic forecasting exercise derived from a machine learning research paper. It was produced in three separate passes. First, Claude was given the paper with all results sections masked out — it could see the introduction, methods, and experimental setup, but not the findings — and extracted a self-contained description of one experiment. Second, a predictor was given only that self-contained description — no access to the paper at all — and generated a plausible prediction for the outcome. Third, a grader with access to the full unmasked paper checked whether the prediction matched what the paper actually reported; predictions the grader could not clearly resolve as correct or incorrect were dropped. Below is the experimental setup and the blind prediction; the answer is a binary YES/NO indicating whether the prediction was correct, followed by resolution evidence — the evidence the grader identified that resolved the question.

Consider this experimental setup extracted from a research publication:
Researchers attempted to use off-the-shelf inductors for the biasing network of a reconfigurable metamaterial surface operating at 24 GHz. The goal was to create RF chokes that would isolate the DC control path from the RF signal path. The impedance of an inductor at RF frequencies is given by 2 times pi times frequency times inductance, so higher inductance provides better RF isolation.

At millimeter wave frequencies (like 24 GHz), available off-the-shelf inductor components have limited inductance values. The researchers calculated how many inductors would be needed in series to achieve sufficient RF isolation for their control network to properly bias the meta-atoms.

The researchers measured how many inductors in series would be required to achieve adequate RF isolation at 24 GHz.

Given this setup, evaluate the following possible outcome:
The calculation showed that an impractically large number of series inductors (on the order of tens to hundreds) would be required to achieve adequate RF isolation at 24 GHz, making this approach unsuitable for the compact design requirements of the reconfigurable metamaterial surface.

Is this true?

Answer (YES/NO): NO